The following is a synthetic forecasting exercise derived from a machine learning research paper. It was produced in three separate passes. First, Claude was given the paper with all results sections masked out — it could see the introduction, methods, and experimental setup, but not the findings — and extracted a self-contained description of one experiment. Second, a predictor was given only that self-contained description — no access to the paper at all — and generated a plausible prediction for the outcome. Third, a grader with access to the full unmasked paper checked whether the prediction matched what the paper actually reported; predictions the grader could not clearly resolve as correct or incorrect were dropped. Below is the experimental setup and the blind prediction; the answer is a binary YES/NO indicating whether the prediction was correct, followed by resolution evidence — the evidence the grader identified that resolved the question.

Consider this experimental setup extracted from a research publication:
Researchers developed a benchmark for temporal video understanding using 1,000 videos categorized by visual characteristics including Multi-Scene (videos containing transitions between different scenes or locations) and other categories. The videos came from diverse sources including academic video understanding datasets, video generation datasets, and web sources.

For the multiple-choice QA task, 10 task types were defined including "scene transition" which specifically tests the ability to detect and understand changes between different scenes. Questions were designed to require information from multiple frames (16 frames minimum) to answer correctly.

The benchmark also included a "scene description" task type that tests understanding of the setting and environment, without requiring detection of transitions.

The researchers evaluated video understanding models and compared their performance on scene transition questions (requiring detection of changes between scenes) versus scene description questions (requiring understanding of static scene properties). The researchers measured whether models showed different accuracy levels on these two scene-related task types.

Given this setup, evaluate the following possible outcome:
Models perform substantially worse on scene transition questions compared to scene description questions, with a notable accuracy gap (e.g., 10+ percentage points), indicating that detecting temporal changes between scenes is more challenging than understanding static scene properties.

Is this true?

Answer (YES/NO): YES